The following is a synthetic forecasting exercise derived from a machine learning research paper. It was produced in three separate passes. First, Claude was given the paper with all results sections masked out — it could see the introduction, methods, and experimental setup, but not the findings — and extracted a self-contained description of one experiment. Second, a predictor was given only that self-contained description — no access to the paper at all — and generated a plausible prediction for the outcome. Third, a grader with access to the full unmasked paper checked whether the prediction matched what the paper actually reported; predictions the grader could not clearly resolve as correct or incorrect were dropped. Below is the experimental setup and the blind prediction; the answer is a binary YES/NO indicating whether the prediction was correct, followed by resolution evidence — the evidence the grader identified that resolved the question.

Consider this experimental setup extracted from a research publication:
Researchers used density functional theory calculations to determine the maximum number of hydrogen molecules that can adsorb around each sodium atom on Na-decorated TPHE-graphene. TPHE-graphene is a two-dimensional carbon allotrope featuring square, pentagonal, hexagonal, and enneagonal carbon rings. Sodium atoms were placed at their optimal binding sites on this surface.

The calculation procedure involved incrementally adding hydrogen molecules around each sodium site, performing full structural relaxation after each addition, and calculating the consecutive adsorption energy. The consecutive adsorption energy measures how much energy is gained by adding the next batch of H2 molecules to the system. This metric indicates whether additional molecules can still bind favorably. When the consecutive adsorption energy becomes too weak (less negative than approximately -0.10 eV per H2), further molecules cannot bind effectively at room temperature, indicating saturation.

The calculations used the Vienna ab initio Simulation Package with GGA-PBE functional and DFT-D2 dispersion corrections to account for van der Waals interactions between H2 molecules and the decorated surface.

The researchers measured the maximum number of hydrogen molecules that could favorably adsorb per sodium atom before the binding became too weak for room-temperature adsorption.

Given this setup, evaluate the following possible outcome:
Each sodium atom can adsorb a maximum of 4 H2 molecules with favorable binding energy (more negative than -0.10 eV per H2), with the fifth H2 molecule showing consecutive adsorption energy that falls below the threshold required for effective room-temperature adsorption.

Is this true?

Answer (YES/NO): YES